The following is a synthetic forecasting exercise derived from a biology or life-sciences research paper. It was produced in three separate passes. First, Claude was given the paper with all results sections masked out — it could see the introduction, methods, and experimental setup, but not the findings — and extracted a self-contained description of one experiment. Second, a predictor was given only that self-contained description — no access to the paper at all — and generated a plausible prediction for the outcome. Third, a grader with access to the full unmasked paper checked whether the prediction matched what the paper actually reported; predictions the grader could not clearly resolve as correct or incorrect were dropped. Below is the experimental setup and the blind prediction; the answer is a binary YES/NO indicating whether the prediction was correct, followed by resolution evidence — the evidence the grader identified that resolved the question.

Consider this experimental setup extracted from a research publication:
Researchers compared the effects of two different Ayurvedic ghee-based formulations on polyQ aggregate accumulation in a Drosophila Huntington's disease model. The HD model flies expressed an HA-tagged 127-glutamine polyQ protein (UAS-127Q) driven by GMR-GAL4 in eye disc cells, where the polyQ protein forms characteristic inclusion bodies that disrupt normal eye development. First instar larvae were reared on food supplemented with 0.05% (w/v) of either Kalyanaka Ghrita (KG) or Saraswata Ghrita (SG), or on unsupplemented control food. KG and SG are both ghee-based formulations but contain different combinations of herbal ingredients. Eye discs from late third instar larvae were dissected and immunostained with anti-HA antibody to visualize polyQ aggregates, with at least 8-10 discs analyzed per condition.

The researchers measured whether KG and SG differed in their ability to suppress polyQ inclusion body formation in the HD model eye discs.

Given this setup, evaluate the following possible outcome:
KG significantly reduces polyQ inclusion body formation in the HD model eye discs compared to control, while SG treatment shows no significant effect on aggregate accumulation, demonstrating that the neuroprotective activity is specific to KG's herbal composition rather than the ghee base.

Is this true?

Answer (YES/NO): NO